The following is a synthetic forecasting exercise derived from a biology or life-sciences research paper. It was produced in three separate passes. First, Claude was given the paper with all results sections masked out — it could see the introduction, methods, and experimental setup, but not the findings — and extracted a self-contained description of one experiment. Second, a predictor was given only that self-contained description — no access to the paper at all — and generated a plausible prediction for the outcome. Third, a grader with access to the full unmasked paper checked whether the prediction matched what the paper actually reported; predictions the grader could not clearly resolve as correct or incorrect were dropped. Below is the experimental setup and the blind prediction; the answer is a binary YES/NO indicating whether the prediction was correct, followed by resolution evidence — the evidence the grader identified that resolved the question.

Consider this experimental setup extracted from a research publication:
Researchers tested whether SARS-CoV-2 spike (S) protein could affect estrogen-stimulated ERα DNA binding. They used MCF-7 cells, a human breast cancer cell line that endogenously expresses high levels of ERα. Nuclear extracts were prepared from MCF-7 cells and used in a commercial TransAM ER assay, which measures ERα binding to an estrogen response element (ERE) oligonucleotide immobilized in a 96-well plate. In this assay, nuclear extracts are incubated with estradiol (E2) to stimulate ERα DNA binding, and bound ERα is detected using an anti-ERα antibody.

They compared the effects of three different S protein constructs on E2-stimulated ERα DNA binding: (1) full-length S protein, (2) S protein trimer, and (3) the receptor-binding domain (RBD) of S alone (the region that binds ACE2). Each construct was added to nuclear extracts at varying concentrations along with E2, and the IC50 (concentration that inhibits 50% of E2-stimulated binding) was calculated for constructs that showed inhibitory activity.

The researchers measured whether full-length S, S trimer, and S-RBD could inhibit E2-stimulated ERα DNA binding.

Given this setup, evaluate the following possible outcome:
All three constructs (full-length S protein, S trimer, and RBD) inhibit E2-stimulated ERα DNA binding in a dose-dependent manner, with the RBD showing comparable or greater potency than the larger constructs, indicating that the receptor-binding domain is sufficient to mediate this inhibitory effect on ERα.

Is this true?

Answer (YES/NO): NO